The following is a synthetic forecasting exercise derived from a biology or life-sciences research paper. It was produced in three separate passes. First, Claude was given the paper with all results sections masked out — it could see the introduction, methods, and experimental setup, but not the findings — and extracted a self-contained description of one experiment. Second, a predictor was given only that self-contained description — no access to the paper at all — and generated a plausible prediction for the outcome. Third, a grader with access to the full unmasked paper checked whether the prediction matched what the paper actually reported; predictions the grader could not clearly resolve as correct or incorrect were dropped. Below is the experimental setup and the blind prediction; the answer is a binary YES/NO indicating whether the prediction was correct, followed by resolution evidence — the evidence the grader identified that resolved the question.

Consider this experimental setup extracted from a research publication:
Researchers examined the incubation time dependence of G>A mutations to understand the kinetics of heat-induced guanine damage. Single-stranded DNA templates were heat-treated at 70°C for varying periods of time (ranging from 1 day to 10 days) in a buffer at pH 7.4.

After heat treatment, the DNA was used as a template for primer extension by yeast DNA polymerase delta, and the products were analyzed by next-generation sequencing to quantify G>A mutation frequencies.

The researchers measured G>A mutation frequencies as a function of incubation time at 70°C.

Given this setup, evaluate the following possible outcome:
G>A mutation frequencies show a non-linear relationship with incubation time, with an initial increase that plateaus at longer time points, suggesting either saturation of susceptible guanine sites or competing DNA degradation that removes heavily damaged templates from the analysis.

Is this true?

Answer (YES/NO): NO